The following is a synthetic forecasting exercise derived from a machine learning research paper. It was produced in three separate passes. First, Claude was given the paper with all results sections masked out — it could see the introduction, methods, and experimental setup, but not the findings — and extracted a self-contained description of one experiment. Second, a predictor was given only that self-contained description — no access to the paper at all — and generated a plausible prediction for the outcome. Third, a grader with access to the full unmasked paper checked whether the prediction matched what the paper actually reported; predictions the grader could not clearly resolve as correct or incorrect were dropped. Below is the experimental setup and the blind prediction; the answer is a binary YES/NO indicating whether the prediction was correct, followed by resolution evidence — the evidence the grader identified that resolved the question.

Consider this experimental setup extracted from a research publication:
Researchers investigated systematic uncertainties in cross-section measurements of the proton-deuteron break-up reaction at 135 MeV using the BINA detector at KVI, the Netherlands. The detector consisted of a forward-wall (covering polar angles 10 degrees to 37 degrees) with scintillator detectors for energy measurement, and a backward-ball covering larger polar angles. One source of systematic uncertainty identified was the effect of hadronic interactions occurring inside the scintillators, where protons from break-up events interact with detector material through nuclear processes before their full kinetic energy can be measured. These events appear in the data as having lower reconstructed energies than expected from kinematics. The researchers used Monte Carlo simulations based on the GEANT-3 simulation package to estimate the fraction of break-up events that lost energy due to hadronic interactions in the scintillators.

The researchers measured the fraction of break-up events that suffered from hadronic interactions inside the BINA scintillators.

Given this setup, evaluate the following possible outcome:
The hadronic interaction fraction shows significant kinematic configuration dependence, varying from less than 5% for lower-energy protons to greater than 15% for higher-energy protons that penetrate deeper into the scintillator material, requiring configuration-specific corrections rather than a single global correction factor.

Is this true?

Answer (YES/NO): NO